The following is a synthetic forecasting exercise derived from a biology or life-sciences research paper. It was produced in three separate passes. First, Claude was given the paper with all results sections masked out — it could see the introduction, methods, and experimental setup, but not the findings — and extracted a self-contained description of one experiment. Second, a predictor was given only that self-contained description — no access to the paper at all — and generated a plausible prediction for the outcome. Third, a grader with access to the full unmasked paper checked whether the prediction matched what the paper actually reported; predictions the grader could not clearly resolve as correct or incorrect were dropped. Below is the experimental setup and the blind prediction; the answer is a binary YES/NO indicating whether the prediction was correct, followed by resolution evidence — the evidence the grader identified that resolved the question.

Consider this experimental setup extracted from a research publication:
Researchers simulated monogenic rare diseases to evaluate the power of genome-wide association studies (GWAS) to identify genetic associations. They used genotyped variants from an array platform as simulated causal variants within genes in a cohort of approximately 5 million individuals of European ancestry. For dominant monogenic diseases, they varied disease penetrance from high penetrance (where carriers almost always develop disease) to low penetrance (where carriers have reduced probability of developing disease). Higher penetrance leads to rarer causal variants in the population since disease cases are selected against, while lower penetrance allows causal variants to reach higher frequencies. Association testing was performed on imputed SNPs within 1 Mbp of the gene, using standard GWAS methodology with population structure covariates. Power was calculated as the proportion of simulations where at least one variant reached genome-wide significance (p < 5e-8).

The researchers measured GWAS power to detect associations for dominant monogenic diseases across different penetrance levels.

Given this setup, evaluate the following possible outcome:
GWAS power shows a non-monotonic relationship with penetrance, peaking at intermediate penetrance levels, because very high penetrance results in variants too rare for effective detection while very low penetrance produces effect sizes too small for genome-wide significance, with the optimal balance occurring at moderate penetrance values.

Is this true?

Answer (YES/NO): NO